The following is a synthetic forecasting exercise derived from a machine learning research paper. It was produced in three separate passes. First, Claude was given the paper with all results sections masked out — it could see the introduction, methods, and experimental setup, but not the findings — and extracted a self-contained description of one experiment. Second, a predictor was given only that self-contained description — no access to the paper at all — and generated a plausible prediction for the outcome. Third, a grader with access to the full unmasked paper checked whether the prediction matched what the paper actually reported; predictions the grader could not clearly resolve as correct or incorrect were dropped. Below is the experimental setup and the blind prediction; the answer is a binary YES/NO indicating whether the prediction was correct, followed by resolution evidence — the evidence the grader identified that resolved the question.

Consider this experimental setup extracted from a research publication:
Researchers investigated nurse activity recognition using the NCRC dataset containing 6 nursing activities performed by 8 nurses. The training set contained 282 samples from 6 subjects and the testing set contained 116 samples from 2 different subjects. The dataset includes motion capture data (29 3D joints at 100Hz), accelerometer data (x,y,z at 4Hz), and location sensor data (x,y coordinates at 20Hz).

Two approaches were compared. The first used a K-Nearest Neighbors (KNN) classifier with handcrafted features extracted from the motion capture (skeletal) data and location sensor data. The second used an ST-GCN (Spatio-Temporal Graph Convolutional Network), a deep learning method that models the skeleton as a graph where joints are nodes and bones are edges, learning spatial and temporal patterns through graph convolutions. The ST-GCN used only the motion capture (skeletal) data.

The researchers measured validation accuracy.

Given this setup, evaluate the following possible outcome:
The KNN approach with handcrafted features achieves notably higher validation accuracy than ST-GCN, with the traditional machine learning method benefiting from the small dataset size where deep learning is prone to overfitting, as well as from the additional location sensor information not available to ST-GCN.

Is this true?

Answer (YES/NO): YES